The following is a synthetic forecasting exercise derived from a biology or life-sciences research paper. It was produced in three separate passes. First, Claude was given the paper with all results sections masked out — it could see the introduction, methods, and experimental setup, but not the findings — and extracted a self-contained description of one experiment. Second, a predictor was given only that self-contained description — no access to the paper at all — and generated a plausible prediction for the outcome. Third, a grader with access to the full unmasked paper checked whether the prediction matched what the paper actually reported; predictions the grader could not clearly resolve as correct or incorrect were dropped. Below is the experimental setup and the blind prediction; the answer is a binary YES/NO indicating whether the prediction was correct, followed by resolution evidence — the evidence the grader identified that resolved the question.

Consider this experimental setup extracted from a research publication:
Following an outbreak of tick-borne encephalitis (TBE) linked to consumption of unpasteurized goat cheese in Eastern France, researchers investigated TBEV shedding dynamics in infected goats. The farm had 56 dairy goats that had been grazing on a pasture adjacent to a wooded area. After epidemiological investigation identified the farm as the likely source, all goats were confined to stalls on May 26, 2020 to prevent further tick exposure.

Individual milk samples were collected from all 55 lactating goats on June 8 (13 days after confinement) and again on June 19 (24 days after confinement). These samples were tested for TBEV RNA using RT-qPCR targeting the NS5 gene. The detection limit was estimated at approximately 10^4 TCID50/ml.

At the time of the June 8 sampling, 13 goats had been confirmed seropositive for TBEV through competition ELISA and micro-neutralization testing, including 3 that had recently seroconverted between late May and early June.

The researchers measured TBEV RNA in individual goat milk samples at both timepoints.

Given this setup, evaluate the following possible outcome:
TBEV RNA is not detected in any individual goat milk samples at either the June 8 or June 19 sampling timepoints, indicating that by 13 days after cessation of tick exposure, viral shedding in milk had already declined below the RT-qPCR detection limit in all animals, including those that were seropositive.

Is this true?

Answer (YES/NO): NO